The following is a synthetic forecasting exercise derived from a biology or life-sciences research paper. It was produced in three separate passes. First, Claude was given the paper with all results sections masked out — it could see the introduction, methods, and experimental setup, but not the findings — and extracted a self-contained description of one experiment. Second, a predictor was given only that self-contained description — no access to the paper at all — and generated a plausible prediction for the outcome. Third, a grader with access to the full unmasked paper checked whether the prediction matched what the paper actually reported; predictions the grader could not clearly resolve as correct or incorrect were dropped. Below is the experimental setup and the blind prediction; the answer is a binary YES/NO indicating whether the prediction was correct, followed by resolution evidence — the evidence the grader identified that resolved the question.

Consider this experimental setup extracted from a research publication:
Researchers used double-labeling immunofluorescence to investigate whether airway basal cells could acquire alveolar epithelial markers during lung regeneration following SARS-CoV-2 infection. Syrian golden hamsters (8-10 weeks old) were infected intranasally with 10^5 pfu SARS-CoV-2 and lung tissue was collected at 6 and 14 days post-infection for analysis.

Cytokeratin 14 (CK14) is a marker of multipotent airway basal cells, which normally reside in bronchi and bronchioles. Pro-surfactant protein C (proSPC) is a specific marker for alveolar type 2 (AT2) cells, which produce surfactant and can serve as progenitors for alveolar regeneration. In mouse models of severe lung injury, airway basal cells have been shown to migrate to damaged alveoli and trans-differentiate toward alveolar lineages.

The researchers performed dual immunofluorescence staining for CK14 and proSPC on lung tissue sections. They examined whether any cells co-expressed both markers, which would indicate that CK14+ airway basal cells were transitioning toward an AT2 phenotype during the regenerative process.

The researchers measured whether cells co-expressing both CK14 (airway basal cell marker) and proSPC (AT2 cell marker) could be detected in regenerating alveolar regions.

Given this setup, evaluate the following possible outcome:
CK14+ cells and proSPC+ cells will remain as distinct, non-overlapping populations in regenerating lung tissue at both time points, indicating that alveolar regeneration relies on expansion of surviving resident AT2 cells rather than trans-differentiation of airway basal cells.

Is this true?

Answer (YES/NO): NO